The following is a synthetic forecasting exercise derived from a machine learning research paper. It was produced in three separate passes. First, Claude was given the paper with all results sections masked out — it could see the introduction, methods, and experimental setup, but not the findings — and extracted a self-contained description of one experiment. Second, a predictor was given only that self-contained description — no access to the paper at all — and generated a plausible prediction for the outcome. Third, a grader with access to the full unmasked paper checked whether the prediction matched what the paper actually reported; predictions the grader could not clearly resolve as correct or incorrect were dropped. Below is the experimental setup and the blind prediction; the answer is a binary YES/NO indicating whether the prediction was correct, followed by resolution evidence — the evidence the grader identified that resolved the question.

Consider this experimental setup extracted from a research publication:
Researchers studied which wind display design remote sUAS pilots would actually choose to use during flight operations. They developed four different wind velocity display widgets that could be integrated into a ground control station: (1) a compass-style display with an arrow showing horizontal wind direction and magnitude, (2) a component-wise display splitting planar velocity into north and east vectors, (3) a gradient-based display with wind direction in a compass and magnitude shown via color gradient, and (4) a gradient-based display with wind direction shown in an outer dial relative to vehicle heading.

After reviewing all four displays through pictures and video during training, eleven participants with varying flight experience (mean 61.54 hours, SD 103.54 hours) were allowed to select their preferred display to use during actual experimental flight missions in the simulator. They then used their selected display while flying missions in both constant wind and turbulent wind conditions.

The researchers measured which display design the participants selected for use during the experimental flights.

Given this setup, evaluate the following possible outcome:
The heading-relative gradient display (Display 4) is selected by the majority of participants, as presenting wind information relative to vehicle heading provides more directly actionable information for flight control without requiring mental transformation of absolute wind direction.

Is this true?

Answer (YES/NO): YES